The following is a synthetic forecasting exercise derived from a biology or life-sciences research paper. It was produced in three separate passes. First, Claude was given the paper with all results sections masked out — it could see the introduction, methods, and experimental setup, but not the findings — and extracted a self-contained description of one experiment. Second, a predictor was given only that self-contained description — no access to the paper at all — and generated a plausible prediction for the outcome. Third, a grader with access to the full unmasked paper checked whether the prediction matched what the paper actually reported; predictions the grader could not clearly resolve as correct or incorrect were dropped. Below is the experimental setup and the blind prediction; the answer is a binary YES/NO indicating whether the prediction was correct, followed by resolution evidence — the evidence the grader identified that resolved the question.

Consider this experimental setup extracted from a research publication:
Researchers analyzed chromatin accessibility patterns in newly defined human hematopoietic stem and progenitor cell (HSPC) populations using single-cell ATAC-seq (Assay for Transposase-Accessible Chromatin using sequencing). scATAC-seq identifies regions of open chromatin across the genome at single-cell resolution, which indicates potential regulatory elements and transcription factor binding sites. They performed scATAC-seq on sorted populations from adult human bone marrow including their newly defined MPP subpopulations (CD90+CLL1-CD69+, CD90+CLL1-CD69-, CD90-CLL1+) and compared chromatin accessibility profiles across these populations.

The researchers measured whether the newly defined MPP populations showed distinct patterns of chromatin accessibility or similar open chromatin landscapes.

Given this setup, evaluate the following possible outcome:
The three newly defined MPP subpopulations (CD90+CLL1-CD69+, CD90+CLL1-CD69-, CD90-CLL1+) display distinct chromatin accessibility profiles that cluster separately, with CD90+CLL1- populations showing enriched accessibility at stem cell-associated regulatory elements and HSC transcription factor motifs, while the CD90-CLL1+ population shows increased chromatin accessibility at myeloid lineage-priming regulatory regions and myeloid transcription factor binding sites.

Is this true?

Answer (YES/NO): NO